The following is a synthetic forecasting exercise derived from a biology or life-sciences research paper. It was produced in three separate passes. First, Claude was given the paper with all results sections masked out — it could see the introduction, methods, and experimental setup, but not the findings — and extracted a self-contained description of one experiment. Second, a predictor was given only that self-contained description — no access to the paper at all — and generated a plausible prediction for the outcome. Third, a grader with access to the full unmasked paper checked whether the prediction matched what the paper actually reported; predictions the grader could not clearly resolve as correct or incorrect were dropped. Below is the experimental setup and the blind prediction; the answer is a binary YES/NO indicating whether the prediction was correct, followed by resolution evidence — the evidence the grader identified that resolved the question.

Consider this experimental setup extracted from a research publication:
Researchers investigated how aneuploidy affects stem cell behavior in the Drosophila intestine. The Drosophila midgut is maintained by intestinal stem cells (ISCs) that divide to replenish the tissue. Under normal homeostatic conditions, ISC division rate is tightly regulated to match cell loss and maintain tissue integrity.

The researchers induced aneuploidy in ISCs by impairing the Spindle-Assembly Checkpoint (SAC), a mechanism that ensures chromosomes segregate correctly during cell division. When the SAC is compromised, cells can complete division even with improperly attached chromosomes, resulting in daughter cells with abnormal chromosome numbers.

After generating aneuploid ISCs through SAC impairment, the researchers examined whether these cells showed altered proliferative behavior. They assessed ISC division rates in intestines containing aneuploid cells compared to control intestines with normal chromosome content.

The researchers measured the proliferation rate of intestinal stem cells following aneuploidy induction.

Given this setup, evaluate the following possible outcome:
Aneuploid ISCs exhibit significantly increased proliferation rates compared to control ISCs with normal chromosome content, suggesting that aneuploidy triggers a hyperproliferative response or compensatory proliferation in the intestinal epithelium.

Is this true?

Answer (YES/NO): YES